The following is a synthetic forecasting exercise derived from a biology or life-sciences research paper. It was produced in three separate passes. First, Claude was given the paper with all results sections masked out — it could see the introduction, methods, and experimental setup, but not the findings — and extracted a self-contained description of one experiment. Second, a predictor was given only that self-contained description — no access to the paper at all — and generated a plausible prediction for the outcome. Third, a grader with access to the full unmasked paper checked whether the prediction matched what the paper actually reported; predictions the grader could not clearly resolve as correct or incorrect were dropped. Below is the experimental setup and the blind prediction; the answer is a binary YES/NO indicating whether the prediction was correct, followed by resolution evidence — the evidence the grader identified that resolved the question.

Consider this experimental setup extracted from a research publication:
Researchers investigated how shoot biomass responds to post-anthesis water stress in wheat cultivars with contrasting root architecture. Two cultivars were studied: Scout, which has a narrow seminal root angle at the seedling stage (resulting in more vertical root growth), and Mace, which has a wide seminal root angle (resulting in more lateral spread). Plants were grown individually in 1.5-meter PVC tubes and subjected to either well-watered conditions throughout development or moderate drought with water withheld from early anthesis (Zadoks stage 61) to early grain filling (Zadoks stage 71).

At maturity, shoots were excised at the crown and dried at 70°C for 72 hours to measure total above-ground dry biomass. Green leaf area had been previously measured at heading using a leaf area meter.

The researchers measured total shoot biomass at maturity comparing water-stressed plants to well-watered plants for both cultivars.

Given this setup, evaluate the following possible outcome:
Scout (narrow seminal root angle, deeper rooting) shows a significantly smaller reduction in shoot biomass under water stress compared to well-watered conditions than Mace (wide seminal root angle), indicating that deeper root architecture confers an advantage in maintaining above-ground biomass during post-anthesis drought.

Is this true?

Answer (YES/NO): YES